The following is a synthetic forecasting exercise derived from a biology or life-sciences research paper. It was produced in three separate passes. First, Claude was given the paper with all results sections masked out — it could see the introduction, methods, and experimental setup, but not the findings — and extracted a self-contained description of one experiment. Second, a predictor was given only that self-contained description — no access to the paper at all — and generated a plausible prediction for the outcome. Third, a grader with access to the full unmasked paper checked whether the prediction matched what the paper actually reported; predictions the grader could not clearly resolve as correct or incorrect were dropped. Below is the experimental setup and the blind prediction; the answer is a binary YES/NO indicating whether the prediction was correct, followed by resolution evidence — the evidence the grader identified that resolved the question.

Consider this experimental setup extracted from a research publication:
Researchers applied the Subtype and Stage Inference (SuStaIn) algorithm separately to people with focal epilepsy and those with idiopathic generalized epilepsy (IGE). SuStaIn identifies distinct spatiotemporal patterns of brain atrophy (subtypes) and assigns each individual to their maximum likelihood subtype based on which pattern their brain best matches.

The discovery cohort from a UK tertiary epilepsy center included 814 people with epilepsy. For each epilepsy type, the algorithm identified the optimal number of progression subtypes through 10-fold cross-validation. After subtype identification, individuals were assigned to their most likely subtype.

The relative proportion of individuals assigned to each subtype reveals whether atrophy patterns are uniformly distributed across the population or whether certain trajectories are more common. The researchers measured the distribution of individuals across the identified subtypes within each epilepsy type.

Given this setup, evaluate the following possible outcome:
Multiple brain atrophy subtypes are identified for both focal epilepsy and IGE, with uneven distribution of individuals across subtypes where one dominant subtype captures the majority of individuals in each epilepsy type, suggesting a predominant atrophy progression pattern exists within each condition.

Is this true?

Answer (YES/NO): NO